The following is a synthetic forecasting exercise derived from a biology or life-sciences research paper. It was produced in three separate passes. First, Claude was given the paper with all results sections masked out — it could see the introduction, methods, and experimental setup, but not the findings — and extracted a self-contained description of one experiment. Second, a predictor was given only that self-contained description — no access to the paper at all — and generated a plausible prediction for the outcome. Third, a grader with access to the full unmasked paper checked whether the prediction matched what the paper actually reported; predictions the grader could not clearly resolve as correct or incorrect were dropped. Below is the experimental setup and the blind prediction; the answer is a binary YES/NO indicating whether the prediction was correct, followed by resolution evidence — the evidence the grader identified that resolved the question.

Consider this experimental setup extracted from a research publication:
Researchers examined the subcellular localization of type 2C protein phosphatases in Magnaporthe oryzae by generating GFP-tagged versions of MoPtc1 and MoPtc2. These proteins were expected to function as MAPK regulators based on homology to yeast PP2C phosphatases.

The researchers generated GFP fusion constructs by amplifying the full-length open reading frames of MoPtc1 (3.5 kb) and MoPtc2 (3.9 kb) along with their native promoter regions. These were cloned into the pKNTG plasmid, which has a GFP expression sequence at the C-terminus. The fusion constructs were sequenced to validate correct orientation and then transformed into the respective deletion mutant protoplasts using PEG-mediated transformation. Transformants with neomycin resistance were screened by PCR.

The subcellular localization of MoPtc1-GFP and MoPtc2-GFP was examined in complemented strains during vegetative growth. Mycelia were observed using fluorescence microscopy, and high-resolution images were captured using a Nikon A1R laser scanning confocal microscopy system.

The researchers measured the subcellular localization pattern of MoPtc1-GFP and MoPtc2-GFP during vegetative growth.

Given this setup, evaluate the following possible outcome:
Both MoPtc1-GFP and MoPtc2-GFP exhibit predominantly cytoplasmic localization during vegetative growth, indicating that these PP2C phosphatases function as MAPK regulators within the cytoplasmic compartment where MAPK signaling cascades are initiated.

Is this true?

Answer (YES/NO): YES